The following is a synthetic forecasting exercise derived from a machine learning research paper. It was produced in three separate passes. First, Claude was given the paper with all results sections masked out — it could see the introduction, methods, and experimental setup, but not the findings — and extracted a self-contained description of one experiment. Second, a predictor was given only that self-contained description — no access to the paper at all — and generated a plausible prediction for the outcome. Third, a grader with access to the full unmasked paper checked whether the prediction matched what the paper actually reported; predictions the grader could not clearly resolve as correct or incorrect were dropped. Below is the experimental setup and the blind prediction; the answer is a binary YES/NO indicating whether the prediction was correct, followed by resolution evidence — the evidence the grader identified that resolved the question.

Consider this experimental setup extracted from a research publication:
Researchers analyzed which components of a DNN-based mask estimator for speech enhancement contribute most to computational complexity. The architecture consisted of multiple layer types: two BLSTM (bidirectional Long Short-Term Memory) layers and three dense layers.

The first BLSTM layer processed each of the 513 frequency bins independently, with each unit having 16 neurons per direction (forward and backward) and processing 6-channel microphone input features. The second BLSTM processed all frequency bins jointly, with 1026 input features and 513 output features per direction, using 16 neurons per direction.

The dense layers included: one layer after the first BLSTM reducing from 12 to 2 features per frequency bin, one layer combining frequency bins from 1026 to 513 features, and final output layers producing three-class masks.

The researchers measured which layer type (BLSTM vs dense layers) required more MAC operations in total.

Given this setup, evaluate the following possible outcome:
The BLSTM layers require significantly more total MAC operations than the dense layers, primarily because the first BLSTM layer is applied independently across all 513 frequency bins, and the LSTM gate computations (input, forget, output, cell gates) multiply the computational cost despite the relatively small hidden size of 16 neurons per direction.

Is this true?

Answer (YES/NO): NO